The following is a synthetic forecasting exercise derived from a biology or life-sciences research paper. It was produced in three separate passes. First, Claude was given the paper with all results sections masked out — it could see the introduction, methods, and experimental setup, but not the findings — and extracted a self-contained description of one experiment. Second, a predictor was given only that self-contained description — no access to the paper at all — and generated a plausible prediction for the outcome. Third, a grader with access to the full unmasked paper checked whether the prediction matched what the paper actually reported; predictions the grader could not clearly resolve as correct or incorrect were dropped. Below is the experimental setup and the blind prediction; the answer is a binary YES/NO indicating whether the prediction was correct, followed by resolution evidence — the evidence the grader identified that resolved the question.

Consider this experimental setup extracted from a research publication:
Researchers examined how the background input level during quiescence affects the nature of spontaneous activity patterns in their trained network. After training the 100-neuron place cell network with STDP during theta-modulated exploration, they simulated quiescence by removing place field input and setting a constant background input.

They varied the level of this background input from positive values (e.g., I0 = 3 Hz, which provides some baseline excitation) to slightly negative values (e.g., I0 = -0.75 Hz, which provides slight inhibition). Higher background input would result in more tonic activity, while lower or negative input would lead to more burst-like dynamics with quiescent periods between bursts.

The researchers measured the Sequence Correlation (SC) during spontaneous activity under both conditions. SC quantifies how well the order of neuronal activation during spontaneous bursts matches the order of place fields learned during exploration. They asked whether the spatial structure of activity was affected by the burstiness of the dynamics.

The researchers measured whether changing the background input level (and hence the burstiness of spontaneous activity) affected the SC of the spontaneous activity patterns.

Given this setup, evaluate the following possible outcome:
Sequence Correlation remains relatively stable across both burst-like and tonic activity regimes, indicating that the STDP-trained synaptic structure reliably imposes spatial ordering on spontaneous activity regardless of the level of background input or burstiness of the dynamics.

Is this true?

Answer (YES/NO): YES